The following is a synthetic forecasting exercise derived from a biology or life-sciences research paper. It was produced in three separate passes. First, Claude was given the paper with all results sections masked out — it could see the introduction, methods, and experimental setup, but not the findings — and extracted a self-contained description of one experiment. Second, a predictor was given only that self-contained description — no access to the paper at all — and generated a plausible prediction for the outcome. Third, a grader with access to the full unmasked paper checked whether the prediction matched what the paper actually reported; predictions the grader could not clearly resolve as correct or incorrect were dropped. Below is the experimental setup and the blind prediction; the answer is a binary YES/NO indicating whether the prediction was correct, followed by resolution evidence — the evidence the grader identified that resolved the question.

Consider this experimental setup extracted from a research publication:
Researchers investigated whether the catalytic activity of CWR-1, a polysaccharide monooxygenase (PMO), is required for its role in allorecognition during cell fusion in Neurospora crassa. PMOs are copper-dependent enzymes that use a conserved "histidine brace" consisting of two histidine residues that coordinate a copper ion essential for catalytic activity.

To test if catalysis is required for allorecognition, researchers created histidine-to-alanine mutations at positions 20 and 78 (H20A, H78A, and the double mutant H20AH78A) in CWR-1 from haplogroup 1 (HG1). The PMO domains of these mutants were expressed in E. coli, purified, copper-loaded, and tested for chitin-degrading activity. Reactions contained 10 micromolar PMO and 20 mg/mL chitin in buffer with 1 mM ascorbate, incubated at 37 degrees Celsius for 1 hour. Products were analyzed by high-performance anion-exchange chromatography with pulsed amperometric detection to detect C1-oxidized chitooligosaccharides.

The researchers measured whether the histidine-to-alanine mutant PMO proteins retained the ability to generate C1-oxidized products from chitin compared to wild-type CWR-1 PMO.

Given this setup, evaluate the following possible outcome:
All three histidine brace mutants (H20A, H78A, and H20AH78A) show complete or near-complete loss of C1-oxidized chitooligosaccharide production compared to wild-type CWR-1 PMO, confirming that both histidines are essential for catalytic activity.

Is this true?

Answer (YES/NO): YES